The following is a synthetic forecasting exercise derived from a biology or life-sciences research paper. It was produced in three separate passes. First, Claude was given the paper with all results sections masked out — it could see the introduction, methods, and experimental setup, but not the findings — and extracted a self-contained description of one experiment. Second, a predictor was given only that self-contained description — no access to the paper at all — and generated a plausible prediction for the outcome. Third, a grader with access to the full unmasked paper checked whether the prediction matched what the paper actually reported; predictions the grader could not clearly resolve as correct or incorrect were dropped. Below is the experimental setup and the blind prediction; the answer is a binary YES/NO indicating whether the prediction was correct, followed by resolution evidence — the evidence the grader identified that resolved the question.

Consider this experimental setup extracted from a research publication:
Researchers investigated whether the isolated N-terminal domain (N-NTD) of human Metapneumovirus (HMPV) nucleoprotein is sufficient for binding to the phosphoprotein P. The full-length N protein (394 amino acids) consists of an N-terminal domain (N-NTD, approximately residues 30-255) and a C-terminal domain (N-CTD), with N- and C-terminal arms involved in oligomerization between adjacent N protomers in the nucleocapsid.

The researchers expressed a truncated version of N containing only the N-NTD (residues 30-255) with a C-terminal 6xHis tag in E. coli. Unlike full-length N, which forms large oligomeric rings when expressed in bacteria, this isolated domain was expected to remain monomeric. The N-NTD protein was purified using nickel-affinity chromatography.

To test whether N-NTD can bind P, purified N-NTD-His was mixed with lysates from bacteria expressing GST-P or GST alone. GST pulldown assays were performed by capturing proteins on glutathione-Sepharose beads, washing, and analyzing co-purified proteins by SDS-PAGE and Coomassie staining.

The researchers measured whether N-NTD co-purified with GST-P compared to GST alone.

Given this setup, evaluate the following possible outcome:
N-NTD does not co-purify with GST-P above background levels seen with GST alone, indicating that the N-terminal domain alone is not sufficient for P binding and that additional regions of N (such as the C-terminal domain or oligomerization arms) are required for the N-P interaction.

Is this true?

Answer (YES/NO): NO